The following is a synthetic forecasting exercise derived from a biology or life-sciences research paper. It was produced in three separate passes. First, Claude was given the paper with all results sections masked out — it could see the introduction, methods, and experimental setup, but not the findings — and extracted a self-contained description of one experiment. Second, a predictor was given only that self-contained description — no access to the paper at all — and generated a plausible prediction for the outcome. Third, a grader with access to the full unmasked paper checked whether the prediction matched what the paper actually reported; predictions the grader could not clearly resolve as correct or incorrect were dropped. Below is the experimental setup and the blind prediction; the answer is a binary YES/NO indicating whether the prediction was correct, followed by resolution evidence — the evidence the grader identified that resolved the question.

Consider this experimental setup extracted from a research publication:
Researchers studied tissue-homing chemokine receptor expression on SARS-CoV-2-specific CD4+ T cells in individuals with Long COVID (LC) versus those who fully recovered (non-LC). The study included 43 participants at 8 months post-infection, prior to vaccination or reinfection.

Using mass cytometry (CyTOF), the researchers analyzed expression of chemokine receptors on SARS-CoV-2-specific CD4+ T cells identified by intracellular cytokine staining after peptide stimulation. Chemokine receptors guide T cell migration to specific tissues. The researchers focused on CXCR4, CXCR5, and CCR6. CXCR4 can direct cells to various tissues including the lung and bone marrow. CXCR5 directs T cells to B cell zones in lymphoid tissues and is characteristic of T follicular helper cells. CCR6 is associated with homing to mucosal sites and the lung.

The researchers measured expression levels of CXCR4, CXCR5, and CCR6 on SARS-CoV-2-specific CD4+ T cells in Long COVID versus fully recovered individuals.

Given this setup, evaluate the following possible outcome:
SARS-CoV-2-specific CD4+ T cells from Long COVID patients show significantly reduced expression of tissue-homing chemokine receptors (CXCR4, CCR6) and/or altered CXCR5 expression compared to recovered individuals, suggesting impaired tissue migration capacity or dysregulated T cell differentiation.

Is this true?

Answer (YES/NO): NO